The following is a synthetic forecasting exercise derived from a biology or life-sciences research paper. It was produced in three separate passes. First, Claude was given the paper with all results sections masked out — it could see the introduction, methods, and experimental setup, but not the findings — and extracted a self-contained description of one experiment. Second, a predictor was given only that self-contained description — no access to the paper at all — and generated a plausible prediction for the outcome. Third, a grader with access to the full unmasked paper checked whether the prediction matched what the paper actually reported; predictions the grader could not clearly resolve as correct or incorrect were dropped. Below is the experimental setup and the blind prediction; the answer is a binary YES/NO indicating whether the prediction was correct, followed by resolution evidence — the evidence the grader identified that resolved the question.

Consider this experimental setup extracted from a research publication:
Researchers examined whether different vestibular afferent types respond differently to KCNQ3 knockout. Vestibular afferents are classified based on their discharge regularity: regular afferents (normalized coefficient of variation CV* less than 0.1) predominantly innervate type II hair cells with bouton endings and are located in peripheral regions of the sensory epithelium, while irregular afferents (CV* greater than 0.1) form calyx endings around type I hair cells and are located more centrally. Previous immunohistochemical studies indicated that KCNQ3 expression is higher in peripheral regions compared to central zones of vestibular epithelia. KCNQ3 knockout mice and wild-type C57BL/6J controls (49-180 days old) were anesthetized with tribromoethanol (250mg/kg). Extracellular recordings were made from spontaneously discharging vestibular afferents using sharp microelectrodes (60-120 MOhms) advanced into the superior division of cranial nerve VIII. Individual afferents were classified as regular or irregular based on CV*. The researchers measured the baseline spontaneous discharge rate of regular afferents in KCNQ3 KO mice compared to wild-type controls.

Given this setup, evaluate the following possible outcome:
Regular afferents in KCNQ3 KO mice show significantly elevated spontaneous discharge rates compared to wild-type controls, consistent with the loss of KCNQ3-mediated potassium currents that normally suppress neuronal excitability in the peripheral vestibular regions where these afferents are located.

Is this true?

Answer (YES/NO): NO